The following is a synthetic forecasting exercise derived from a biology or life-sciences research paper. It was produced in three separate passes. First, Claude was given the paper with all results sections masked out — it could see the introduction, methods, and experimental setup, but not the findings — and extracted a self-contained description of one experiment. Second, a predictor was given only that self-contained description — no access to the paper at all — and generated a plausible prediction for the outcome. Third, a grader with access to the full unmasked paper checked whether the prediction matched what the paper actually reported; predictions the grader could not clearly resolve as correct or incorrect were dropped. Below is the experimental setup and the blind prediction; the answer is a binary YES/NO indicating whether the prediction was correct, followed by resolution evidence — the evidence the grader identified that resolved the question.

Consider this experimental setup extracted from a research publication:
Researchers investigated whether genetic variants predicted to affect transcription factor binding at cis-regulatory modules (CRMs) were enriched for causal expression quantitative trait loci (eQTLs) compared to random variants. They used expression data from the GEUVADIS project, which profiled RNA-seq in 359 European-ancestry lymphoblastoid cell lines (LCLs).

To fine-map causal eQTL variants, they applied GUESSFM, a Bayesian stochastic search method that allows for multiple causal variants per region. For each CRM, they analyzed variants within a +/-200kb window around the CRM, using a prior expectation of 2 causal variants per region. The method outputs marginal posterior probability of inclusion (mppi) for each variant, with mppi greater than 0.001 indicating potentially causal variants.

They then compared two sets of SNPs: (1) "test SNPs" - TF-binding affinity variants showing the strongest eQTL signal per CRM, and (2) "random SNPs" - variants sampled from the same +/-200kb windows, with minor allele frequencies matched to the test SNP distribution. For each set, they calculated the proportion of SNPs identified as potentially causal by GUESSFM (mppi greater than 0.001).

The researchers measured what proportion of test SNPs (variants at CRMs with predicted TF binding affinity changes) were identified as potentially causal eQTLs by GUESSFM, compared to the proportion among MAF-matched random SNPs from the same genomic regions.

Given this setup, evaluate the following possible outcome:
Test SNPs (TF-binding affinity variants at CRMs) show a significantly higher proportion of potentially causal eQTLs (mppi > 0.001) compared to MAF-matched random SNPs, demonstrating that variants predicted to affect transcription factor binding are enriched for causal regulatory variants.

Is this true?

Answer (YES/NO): YES